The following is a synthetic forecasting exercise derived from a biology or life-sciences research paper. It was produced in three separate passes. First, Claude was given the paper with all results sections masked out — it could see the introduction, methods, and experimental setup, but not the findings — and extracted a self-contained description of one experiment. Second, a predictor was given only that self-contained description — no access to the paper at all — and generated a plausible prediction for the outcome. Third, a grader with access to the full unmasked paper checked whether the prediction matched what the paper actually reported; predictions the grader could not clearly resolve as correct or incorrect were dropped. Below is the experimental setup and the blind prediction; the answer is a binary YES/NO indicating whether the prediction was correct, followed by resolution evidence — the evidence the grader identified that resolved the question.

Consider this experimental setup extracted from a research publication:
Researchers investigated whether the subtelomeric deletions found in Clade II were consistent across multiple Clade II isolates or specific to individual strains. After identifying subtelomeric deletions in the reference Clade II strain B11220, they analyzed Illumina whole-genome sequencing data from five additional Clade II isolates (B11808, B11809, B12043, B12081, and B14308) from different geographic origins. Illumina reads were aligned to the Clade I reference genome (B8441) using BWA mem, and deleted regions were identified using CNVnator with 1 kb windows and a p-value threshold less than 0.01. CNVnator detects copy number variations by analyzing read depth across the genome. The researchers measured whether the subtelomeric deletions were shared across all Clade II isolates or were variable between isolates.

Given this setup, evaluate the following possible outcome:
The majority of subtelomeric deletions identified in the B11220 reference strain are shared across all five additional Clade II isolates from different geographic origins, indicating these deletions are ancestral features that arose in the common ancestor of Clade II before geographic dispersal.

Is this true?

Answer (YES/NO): YES